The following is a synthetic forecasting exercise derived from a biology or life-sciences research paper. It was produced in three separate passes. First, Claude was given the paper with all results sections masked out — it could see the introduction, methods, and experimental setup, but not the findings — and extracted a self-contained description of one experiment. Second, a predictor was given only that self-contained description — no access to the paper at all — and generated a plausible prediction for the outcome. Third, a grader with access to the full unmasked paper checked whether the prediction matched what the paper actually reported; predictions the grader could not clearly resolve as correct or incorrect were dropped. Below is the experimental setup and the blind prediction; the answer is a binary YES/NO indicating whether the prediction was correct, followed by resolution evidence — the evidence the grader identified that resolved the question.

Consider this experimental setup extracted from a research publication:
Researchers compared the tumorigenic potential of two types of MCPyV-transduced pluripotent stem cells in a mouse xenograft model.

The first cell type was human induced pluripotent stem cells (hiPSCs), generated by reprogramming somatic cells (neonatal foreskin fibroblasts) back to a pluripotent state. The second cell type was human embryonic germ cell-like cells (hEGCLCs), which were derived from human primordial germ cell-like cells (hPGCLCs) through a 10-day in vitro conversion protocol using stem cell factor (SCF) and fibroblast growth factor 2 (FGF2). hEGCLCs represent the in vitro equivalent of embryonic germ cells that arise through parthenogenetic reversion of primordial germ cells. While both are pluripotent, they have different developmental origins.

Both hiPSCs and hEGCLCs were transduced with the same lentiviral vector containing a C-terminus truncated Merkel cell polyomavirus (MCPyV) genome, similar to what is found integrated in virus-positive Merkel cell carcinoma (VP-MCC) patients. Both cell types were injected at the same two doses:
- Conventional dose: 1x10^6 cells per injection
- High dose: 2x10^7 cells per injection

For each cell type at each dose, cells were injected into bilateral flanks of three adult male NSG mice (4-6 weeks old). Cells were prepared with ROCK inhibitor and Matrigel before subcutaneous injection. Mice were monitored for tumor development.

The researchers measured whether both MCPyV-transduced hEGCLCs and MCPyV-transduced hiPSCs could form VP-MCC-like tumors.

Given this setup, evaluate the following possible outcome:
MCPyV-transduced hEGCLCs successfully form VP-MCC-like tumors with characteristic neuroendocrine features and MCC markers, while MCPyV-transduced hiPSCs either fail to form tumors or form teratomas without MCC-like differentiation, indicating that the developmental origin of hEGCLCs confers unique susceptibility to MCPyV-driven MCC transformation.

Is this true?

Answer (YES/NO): NO